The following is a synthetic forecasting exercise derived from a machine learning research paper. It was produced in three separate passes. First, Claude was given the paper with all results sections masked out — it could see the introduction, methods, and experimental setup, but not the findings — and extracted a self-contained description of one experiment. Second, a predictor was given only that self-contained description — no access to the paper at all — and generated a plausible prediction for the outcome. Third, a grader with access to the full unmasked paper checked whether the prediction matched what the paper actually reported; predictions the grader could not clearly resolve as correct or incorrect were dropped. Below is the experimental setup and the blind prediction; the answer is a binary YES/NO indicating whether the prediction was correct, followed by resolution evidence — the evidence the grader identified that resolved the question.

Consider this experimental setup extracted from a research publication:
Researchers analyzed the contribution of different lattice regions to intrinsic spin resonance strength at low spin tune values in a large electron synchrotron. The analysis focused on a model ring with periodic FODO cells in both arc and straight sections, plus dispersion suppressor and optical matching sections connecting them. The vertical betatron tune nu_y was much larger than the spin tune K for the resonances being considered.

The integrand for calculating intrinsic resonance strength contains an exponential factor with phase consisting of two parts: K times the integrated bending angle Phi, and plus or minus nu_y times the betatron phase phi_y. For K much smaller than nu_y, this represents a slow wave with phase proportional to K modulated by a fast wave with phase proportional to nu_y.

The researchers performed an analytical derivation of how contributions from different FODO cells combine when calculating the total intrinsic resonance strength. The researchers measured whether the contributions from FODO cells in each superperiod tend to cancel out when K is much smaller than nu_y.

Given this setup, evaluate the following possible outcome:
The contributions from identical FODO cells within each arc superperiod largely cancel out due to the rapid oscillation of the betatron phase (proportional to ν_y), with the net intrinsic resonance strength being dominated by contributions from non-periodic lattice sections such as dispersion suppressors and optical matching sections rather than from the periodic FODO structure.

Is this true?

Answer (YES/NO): NO